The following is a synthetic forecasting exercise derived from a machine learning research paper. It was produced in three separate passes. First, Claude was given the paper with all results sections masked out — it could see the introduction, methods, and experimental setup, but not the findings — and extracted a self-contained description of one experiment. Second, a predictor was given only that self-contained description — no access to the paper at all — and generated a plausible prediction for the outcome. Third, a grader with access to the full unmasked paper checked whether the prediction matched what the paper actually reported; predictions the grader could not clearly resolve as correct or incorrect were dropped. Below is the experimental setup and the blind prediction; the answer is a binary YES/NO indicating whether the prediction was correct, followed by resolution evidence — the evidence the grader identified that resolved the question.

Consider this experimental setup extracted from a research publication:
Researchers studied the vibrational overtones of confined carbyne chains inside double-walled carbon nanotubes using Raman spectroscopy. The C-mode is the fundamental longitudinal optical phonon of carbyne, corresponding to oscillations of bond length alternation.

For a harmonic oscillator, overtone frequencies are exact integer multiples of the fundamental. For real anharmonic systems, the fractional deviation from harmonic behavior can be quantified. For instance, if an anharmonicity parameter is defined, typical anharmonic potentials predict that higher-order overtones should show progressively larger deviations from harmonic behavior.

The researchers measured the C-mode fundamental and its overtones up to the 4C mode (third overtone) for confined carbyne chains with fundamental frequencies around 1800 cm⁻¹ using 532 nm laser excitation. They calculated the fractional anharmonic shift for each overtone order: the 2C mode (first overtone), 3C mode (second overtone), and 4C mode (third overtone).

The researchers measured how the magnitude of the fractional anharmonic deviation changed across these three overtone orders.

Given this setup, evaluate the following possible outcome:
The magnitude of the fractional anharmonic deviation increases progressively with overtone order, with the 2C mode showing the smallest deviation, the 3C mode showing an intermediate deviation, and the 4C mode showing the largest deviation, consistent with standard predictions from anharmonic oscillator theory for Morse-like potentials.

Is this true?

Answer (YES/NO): YES